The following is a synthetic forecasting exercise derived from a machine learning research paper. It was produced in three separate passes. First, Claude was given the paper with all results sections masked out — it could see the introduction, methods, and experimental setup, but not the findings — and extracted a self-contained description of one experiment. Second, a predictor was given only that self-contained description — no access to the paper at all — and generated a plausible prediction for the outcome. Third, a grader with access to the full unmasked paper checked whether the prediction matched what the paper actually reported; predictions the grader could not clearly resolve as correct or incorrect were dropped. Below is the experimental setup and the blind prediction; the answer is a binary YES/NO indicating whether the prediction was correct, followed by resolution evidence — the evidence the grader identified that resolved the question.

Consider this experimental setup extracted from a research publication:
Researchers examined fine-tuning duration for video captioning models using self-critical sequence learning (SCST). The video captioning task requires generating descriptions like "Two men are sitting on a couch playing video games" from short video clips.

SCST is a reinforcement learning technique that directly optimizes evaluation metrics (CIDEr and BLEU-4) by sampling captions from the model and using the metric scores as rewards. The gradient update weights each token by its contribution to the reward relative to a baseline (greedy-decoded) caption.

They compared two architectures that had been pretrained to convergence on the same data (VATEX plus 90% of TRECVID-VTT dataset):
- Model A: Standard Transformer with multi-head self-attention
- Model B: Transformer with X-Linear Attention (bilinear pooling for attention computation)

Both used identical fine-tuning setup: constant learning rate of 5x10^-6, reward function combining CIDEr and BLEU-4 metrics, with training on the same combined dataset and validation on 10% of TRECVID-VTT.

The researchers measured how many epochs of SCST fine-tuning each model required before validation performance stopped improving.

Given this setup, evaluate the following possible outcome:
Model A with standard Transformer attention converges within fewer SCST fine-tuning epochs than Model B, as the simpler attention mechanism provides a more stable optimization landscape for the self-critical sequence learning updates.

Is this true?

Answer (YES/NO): NO